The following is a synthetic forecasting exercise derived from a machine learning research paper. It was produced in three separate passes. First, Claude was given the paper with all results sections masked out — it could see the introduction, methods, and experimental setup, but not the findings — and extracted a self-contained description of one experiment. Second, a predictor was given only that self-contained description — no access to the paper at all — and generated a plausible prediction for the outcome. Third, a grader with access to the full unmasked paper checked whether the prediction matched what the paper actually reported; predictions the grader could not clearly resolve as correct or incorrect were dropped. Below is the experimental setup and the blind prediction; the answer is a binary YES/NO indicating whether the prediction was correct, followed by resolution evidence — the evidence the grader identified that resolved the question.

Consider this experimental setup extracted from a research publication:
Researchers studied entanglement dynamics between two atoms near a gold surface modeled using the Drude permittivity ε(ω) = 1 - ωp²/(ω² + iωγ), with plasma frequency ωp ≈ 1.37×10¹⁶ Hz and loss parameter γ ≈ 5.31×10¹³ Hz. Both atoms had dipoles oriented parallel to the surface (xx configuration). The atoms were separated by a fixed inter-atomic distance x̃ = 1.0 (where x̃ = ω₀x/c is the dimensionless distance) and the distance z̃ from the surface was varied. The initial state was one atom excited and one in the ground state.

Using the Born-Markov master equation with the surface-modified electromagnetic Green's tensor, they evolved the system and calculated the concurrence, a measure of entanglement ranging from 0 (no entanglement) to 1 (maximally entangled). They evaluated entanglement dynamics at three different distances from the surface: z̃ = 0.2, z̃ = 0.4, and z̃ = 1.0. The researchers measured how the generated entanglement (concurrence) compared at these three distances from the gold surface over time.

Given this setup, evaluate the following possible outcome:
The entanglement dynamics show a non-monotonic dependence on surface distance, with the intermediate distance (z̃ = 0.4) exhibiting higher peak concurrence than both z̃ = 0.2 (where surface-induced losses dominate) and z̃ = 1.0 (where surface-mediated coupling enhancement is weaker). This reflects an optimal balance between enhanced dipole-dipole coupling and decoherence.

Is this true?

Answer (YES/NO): YES